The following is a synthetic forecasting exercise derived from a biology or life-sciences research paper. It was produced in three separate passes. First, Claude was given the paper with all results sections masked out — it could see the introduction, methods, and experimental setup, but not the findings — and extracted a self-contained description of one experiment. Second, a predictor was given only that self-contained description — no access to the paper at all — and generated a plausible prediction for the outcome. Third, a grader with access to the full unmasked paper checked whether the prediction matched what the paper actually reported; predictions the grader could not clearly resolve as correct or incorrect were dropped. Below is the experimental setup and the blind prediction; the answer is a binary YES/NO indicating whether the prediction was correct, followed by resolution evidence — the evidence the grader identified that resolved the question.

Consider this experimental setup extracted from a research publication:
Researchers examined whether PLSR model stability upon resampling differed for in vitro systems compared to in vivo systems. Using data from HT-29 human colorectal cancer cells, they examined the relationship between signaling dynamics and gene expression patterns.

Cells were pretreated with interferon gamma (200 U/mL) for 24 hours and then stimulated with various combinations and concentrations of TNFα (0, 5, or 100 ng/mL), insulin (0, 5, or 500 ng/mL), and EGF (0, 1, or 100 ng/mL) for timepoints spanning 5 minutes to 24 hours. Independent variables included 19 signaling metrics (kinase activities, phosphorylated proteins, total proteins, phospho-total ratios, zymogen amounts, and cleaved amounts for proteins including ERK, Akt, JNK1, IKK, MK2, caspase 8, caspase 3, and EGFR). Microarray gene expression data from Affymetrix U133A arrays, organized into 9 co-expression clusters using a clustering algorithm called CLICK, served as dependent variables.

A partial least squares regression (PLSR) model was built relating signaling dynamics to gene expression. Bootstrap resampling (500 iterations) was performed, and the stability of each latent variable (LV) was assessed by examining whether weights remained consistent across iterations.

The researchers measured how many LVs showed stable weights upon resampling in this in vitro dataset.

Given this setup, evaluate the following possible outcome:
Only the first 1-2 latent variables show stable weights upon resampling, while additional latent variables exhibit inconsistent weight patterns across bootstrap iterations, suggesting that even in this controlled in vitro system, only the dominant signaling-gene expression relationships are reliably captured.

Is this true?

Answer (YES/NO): NO